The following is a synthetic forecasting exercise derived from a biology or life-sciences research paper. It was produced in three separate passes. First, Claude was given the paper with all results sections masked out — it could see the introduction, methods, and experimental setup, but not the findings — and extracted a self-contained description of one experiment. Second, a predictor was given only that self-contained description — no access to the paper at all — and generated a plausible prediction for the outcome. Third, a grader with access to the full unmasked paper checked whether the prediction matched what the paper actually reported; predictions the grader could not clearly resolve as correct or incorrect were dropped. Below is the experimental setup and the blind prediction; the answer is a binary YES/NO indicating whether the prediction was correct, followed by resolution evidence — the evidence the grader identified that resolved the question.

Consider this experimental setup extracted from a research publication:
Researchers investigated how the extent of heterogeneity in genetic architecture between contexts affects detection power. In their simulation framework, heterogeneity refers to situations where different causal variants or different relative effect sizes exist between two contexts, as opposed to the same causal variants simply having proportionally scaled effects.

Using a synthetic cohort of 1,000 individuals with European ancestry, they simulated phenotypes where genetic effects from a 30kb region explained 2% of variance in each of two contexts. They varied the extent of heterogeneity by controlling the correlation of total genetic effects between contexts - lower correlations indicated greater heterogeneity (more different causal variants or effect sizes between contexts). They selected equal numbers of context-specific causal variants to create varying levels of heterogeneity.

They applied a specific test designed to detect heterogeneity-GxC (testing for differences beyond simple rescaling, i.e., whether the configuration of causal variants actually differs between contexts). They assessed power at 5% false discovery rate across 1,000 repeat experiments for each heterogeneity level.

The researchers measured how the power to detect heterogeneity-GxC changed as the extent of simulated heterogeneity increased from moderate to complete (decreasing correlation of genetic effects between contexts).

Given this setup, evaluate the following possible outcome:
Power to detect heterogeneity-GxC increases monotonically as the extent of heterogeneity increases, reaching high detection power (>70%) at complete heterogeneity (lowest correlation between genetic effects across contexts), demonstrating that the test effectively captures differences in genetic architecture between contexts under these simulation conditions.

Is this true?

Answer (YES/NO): YES